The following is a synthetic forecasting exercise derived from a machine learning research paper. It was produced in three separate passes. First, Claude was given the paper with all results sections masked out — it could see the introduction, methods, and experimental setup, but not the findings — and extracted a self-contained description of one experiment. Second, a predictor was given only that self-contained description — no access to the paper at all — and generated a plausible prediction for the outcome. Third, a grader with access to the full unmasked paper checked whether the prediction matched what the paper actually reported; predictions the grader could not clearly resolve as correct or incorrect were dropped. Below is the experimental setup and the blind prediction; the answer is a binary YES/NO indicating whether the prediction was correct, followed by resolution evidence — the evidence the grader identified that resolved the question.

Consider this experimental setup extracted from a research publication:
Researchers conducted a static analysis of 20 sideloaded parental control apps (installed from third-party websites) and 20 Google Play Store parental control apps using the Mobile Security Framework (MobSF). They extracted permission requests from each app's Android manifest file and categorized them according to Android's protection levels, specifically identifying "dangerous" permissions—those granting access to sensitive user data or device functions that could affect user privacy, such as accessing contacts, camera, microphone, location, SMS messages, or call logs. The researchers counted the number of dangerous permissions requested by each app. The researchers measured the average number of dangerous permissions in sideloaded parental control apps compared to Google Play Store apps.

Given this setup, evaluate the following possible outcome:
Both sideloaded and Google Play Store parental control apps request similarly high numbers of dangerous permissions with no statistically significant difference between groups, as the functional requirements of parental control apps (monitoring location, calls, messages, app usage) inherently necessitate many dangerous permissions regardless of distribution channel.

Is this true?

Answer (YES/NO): NO